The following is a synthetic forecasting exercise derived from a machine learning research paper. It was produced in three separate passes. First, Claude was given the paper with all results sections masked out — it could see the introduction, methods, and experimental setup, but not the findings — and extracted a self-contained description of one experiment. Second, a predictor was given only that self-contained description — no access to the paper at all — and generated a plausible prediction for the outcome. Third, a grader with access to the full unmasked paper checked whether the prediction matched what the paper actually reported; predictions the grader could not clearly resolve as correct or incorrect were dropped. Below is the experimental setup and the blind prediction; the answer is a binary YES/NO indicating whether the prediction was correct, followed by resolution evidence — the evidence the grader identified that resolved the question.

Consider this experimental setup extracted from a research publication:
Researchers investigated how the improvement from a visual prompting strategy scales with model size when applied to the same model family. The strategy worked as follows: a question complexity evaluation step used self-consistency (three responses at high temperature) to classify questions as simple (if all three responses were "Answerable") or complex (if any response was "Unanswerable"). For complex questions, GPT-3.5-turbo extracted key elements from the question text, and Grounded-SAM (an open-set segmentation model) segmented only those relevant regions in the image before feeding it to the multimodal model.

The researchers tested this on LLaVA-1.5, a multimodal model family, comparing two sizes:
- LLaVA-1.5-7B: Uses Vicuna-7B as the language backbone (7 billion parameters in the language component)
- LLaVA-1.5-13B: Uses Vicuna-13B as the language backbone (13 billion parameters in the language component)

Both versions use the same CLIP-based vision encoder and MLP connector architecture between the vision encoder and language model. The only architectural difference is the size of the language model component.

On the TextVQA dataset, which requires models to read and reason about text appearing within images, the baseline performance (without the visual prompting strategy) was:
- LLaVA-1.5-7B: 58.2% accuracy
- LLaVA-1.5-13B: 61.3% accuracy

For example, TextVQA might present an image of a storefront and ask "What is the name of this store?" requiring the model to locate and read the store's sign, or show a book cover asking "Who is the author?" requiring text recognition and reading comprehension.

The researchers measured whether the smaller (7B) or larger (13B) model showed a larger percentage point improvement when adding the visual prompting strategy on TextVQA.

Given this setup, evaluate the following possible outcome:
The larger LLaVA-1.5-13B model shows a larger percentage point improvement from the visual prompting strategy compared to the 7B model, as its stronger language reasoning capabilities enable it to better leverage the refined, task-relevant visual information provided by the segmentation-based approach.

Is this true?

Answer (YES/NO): YES